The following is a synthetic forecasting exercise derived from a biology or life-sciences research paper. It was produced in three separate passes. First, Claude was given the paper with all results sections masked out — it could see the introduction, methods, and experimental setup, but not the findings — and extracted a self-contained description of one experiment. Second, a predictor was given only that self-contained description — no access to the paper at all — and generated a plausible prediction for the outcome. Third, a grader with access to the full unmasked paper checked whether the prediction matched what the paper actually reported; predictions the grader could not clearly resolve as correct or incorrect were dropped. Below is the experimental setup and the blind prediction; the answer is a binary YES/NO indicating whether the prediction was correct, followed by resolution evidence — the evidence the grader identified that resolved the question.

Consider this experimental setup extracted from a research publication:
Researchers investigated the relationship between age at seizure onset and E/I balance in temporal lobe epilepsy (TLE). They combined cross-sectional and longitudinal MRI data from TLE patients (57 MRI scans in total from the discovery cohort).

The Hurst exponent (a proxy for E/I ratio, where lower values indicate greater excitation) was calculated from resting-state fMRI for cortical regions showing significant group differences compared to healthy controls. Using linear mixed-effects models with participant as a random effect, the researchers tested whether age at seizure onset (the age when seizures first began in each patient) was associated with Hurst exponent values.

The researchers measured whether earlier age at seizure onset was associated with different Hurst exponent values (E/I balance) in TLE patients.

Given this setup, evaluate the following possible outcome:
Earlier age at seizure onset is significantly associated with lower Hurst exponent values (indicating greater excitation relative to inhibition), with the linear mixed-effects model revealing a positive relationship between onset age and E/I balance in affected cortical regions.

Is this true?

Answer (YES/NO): NO